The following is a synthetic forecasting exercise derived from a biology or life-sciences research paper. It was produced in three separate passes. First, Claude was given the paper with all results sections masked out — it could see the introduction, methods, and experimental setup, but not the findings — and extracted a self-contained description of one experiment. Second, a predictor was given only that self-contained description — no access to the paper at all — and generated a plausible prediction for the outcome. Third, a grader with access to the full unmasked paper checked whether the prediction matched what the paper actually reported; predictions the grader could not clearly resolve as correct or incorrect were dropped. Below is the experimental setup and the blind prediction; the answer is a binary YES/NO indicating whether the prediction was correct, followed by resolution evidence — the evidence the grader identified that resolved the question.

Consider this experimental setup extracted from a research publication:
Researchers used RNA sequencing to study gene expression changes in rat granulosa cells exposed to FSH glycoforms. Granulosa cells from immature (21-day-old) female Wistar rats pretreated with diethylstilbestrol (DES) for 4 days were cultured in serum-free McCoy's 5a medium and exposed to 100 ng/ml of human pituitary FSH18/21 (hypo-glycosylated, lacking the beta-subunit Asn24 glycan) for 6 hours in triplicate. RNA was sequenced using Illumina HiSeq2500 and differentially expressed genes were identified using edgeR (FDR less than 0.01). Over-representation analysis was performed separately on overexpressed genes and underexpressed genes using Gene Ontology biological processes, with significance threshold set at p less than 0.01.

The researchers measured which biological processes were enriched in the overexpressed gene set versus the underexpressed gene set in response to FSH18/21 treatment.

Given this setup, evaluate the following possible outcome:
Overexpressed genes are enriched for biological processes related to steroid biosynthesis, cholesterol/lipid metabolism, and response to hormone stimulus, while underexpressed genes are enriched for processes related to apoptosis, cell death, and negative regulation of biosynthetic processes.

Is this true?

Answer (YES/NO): NO